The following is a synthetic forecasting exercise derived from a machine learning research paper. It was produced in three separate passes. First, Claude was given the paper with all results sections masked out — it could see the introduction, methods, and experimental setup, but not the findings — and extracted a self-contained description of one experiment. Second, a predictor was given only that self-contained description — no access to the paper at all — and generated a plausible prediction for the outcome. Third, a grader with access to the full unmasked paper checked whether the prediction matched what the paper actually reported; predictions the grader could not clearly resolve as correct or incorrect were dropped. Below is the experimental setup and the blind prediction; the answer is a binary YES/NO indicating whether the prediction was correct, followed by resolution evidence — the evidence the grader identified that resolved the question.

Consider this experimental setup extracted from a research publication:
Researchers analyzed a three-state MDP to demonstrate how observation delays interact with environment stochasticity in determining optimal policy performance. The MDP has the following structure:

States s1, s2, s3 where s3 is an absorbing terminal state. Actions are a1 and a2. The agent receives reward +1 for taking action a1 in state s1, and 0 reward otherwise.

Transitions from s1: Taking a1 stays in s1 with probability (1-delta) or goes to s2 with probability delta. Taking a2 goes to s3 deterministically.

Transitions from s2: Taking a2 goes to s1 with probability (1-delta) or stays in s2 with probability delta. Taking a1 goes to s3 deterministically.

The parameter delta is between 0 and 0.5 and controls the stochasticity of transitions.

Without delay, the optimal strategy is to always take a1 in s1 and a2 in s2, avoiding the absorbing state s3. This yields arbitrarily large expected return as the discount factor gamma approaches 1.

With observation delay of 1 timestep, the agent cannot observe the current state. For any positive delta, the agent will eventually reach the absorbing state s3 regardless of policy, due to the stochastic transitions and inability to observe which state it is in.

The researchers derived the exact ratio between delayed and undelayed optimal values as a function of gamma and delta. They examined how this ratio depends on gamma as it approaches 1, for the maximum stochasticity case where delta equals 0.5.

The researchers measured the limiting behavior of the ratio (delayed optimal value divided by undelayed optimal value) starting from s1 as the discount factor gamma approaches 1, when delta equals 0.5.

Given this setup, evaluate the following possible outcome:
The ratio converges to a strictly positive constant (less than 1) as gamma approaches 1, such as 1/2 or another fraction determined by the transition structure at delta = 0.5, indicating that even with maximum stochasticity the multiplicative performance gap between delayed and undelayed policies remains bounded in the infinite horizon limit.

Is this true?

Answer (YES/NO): NO